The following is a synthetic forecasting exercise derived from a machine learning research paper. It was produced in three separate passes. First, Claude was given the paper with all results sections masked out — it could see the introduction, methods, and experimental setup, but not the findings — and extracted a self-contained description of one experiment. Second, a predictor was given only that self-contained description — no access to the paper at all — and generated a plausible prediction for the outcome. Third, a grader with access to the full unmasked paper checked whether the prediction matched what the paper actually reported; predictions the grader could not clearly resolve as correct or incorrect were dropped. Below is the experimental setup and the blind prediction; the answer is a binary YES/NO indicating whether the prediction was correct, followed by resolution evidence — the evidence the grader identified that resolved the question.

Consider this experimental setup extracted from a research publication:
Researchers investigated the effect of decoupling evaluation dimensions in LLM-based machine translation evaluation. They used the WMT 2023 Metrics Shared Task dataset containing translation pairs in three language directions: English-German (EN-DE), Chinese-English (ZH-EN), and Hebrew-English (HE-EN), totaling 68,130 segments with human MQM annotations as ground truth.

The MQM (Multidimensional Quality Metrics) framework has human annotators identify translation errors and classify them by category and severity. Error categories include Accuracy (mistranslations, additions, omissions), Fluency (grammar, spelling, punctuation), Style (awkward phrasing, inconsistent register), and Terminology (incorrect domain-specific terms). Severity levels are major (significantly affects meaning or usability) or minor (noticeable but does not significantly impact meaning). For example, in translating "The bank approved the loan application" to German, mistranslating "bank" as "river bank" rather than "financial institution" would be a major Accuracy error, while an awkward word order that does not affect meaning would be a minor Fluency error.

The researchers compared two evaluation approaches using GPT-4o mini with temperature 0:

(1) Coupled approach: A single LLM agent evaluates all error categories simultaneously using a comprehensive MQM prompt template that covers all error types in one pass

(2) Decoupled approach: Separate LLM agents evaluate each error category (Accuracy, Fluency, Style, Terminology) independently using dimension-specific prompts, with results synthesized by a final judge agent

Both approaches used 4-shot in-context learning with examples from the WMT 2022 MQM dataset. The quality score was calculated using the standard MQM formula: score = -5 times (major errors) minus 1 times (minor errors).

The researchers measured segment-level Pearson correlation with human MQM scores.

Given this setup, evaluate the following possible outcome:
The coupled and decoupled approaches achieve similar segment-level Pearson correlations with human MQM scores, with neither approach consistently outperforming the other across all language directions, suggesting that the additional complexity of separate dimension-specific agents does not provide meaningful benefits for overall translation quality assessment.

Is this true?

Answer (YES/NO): NO